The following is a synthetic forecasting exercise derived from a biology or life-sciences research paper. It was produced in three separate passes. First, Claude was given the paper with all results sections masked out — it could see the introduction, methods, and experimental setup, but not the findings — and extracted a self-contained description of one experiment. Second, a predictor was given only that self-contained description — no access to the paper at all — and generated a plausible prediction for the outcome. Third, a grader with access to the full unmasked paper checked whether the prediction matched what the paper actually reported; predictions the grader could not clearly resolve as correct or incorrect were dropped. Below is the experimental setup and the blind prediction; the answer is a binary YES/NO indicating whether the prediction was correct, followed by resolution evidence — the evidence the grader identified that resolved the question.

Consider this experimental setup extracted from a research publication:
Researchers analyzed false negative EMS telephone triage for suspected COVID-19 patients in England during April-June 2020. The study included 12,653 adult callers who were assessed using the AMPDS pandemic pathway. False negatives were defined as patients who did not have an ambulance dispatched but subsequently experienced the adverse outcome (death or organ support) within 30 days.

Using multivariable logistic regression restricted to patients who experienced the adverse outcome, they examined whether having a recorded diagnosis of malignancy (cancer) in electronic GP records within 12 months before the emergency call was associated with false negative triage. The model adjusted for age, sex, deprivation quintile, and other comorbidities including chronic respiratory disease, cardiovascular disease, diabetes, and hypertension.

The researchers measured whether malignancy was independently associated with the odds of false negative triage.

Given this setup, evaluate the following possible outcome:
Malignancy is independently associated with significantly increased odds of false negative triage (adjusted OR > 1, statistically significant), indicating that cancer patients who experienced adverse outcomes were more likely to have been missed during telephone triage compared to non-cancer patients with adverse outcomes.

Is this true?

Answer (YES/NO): NO